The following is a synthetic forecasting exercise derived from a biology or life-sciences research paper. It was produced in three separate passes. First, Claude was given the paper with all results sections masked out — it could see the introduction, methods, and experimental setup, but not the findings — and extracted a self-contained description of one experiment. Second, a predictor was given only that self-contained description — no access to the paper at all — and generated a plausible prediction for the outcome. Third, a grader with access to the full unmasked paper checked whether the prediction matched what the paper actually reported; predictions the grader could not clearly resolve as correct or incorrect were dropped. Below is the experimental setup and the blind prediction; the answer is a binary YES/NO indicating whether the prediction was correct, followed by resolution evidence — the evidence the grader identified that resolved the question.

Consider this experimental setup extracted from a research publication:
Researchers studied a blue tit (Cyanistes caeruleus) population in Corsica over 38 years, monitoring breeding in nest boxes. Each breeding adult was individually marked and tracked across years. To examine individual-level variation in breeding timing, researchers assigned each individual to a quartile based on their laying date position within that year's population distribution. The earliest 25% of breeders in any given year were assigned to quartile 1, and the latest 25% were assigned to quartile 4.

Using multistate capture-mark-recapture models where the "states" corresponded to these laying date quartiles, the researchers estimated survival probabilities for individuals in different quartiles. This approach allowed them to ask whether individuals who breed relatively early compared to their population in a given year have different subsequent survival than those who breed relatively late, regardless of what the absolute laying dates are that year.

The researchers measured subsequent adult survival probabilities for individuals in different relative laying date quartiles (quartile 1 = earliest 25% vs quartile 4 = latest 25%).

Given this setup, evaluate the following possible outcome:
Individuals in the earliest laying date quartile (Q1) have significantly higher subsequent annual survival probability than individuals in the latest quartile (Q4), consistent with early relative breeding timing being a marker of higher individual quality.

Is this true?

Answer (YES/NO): NO